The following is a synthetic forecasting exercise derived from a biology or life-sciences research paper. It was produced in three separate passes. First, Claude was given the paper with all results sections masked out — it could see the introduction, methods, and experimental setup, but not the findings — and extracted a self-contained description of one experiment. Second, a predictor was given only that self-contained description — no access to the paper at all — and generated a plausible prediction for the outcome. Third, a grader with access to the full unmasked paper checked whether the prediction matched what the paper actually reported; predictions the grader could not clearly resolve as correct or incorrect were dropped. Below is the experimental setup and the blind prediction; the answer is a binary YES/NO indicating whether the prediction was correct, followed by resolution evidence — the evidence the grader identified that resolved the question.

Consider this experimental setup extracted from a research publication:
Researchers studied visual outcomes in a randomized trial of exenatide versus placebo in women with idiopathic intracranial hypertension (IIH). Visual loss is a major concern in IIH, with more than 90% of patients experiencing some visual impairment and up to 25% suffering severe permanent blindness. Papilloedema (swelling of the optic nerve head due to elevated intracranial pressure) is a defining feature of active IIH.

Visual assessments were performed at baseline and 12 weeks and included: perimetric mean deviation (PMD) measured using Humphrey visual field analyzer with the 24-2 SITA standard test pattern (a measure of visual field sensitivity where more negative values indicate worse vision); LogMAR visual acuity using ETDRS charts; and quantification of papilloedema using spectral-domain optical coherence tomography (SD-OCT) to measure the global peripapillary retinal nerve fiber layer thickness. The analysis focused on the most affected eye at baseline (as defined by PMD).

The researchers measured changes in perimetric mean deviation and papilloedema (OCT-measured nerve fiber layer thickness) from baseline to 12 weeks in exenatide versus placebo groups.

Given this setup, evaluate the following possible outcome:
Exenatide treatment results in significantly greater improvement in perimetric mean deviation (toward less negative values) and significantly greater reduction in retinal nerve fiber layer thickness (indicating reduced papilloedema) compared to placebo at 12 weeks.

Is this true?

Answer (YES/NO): NO